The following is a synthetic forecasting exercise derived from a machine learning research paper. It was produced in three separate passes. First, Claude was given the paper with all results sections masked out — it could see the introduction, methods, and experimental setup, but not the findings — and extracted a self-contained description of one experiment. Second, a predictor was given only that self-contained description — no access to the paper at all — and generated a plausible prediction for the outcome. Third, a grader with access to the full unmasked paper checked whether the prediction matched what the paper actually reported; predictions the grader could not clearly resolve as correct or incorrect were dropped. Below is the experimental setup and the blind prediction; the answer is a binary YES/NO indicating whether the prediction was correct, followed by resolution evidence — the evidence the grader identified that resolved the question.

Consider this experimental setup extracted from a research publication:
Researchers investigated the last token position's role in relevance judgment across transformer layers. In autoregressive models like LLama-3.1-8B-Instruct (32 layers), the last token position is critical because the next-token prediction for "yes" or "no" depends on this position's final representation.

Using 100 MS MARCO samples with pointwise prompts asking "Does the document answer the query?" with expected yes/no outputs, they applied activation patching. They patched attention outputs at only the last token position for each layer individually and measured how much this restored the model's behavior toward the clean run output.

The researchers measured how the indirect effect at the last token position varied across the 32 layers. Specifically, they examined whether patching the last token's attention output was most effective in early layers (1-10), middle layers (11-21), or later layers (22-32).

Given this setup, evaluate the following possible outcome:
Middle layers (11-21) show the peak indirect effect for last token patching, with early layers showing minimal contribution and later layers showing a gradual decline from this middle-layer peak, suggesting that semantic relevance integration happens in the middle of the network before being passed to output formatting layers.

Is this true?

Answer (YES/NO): NO